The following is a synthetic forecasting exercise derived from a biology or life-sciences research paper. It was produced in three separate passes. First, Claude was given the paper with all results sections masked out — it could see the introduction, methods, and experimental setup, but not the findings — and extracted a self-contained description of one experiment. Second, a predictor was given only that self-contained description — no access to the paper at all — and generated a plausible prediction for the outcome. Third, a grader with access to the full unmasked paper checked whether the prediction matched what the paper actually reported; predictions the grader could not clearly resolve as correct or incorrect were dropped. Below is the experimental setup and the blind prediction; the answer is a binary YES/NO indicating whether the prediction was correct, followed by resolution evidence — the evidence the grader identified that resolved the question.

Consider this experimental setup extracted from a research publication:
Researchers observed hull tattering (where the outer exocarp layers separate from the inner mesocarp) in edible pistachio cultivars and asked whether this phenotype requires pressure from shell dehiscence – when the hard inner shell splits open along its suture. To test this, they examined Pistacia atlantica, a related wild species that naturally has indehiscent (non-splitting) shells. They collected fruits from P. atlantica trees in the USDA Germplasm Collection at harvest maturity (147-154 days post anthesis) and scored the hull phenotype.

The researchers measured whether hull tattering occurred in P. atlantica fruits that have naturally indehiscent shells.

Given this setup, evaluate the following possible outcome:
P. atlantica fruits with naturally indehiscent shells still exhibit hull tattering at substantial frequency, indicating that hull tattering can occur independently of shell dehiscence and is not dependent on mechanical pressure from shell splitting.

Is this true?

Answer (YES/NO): YES